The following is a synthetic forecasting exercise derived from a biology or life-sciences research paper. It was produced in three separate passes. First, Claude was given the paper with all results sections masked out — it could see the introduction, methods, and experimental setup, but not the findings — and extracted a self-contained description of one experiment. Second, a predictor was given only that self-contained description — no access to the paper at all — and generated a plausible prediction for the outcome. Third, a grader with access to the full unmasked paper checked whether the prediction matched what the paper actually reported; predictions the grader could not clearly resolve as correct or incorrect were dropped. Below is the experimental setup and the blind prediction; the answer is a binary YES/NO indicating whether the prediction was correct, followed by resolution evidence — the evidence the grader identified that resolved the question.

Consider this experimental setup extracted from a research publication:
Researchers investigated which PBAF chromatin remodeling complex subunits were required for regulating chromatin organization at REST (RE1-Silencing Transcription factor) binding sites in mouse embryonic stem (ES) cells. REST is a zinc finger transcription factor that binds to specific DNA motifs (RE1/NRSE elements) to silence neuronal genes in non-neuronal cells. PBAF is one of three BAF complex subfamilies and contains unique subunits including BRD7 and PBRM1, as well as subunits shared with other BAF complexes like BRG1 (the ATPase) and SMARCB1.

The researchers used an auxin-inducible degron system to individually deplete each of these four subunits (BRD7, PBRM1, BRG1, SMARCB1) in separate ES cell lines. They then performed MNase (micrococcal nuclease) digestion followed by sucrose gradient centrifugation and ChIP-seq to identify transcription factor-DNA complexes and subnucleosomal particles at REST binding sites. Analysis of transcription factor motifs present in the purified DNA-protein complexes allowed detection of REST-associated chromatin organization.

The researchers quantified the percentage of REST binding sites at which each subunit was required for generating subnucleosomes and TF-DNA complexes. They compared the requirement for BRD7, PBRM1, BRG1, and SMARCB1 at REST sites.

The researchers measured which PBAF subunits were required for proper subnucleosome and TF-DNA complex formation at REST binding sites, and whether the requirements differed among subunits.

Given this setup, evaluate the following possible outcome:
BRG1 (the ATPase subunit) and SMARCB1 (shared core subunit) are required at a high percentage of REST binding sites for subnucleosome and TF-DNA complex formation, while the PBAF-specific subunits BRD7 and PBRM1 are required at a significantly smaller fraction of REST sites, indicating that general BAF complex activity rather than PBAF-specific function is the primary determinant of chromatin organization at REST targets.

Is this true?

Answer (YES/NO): NO